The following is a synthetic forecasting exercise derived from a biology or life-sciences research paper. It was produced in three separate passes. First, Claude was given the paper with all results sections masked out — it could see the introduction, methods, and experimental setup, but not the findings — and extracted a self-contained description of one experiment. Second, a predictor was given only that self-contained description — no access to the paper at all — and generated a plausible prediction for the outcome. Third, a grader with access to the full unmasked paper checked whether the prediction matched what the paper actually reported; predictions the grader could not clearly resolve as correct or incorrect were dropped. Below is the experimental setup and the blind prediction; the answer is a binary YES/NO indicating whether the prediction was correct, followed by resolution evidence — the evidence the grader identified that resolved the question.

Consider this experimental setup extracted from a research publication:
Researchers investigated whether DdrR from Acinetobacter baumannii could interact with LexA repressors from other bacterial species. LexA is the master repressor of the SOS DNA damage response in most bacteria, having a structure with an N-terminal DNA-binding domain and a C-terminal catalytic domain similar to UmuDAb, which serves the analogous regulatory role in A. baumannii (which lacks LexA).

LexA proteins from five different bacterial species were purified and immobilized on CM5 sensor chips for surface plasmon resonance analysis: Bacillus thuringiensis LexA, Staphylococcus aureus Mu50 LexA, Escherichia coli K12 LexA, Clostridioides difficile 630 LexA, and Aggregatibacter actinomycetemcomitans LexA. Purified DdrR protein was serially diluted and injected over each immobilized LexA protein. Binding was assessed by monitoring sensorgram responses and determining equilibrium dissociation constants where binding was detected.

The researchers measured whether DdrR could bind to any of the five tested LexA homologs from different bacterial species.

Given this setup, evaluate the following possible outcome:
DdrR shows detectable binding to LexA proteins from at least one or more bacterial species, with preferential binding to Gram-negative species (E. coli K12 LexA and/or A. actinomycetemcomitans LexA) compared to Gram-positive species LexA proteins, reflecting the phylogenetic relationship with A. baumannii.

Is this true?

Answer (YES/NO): NO